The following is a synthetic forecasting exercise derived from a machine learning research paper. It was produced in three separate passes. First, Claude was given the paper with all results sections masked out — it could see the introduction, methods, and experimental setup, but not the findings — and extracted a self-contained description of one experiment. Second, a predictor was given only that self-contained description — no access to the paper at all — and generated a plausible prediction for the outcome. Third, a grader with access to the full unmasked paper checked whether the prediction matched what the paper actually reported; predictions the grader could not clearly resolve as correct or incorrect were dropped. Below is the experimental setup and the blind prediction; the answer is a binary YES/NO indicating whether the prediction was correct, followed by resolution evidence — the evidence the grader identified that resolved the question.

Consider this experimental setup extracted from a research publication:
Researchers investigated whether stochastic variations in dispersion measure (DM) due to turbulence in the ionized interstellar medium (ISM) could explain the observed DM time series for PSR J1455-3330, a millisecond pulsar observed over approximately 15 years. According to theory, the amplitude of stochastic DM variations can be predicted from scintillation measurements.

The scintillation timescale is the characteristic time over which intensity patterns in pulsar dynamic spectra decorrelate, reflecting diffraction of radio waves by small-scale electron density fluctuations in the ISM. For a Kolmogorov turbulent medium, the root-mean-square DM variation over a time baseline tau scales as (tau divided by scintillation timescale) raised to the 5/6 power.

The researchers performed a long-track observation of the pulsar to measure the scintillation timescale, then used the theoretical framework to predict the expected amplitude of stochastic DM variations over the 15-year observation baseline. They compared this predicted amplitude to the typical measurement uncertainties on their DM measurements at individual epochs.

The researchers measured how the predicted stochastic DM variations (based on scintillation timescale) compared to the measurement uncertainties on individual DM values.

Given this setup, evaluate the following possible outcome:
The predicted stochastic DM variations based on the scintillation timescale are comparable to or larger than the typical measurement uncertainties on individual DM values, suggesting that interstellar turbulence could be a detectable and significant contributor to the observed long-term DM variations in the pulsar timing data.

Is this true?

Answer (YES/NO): NO